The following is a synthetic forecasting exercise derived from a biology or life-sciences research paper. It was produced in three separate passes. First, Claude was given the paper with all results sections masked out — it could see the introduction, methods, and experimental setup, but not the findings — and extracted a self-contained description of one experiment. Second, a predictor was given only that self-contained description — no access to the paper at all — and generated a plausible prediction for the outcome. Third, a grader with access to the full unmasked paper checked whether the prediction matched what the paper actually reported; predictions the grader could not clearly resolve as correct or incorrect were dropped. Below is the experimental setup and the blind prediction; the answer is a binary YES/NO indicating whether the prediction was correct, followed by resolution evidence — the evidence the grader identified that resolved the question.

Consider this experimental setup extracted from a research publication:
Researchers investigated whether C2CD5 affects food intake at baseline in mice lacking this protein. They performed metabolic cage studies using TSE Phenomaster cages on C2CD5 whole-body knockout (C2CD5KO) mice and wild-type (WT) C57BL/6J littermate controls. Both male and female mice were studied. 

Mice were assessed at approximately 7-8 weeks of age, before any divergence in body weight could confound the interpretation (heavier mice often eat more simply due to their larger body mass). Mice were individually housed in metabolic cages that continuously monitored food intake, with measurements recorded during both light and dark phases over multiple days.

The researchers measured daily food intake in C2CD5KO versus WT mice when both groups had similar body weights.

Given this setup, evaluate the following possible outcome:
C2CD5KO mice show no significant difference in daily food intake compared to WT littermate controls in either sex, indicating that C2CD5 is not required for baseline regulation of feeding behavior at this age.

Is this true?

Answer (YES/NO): NO